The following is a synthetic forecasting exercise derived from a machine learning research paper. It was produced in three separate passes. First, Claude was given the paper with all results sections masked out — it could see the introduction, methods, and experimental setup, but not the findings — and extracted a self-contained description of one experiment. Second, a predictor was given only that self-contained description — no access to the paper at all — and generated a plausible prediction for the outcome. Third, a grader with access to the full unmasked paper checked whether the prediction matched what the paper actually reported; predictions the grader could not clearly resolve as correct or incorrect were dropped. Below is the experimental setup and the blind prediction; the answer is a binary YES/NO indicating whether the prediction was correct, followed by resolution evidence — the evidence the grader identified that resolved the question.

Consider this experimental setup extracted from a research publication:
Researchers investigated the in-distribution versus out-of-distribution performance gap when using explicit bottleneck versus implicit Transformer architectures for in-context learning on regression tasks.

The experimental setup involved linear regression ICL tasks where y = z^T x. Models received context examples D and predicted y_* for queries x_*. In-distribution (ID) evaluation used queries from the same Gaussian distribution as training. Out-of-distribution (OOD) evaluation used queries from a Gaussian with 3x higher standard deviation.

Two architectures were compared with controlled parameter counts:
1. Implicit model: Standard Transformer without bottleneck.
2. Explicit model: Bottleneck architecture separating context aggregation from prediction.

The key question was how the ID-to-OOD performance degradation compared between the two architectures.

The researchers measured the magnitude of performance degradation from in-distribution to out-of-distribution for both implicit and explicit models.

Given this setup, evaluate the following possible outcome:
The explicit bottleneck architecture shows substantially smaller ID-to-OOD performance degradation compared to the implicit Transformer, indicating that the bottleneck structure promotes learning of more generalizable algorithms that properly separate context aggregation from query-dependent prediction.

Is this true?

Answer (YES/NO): NO